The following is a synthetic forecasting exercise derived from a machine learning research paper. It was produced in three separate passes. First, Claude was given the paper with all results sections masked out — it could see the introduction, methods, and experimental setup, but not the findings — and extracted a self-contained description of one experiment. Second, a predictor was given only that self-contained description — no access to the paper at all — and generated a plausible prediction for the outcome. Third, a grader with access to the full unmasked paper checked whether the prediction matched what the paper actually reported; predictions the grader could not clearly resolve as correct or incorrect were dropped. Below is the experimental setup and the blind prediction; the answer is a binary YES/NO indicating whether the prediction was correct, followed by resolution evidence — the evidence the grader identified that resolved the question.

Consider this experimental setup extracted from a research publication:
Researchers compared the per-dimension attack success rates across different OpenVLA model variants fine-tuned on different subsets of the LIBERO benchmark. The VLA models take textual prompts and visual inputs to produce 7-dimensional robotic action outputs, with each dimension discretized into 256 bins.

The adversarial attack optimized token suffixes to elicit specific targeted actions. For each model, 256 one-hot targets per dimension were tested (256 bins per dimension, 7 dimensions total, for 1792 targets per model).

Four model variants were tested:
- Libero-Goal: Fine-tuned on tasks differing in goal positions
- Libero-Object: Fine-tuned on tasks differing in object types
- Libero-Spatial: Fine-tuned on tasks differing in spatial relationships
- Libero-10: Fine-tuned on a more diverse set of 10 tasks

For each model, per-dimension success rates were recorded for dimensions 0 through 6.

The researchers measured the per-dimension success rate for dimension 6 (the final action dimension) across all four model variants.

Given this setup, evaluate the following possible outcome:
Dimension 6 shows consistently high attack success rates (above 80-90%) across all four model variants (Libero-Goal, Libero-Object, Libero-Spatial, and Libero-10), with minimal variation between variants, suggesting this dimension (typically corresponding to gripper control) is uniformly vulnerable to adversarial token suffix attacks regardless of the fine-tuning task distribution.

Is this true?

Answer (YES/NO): NO